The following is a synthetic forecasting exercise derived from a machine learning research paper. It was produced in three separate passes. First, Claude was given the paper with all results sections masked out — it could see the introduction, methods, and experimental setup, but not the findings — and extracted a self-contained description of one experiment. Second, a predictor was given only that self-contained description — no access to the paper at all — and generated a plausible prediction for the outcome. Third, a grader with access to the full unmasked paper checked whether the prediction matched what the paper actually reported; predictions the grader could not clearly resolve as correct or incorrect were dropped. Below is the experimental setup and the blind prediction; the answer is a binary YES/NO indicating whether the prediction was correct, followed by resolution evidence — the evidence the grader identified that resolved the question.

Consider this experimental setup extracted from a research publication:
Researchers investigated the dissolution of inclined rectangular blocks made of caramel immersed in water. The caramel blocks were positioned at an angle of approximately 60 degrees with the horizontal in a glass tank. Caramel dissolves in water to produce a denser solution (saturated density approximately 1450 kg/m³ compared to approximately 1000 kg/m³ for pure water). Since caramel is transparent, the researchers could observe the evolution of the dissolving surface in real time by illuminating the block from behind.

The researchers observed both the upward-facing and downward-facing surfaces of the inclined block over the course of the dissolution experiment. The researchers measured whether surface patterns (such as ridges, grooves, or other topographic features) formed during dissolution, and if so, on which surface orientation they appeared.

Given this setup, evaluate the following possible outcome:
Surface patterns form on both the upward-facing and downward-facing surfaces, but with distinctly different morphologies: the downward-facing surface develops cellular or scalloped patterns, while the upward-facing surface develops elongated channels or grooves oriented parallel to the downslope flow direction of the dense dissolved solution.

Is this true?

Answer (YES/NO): NO